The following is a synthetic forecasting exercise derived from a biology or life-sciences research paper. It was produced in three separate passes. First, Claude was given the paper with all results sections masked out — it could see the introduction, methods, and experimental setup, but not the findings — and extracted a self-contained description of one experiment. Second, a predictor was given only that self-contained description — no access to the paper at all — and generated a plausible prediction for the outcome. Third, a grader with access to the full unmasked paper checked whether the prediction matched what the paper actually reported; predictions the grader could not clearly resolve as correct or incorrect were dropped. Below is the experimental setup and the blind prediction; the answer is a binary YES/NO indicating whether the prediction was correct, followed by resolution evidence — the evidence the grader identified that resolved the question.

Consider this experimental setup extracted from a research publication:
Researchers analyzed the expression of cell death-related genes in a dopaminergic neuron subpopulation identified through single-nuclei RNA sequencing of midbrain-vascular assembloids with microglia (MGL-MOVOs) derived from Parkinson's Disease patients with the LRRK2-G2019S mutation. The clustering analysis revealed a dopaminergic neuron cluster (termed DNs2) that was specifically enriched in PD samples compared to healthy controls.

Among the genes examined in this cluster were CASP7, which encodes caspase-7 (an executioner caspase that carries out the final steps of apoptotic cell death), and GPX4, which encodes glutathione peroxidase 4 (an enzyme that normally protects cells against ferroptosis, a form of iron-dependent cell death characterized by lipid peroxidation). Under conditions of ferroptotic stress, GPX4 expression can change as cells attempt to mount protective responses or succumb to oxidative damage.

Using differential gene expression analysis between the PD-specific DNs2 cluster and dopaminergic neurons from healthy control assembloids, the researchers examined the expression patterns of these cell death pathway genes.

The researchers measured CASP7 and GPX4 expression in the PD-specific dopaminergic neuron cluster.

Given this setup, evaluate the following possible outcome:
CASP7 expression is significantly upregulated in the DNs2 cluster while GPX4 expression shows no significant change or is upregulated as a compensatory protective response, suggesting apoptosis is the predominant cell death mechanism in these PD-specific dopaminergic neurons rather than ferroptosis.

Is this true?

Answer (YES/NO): YES